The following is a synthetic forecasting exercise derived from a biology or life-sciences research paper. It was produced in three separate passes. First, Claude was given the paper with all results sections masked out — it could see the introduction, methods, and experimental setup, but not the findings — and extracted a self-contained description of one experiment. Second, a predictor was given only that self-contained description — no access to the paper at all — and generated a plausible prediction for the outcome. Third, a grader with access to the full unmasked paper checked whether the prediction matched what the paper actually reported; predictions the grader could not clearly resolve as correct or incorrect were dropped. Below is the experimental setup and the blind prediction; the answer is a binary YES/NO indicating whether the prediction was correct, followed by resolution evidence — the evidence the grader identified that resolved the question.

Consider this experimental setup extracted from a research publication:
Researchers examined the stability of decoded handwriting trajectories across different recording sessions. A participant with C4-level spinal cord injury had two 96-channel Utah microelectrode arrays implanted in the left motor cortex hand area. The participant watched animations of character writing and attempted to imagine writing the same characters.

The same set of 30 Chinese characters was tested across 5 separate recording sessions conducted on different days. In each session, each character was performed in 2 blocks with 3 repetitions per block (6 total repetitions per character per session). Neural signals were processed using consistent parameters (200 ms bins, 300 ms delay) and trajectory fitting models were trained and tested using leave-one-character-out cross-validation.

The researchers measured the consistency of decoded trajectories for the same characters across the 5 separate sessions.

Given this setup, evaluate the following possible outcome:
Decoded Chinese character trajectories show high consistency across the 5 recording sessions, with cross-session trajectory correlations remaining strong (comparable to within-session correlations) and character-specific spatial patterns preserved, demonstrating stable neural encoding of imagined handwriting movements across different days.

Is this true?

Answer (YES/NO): YES